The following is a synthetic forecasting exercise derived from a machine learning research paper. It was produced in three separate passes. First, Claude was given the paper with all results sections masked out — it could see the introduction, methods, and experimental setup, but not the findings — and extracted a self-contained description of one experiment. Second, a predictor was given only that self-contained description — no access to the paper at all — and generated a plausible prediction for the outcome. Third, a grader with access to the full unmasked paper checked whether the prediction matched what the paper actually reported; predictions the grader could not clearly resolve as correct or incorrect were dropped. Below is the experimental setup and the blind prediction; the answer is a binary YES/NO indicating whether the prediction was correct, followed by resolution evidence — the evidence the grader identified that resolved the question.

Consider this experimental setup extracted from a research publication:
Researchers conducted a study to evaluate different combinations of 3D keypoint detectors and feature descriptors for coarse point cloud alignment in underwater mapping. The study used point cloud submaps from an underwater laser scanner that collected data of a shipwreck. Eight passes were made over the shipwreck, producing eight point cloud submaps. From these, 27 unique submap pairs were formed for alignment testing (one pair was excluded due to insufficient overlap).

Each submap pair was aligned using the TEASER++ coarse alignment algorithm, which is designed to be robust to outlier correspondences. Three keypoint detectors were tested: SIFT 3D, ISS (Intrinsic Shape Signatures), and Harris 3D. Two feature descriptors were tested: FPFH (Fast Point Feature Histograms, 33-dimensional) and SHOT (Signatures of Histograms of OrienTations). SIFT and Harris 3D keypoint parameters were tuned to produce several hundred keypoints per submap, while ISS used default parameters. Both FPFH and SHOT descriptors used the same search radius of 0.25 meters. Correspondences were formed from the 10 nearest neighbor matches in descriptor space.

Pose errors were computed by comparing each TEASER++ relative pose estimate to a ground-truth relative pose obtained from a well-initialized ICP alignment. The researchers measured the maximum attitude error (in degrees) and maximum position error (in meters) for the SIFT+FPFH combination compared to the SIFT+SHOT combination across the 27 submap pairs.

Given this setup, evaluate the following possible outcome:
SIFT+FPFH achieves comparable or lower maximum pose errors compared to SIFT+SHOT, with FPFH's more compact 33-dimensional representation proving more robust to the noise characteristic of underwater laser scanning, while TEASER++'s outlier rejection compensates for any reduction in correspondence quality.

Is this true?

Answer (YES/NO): YES